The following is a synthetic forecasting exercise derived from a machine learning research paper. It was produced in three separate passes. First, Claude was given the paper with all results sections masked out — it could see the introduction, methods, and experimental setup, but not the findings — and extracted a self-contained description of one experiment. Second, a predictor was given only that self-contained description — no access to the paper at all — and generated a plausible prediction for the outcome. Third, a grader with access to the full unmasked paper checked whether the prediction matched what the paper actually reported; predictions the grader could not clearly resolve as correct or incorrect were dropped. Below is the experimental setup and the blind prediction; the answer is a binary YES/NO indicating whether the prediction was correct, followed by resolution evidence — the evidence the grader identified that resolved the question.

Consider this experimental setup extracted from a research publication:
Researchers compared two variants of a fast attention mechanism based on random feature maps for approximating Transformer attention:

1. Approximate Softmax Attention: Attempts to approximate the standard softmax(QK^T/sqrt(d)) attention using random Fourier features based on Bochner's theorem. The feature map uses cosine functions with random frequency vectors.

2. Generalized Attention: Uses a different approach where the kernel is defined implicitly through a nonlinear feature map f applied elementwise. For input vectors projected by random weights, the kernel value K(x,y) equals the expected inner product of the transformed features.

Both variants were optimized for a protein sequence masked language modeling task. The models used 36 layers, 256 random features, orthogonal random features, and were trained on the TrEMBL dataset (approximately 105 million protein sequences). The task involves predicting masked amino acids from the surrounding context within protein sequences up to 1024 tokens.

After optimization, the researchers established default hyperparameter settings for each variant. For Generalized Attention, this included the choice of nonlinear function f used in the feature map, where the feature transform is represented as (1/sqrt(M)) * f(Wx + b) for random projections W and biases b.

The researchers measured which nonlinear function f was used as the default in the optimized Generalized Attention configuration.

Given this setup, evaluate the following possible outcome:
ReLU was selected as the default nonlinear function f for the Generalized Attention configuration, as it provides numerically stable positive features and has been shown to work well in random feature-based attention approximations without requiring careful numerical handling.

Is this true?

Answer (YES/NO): YES